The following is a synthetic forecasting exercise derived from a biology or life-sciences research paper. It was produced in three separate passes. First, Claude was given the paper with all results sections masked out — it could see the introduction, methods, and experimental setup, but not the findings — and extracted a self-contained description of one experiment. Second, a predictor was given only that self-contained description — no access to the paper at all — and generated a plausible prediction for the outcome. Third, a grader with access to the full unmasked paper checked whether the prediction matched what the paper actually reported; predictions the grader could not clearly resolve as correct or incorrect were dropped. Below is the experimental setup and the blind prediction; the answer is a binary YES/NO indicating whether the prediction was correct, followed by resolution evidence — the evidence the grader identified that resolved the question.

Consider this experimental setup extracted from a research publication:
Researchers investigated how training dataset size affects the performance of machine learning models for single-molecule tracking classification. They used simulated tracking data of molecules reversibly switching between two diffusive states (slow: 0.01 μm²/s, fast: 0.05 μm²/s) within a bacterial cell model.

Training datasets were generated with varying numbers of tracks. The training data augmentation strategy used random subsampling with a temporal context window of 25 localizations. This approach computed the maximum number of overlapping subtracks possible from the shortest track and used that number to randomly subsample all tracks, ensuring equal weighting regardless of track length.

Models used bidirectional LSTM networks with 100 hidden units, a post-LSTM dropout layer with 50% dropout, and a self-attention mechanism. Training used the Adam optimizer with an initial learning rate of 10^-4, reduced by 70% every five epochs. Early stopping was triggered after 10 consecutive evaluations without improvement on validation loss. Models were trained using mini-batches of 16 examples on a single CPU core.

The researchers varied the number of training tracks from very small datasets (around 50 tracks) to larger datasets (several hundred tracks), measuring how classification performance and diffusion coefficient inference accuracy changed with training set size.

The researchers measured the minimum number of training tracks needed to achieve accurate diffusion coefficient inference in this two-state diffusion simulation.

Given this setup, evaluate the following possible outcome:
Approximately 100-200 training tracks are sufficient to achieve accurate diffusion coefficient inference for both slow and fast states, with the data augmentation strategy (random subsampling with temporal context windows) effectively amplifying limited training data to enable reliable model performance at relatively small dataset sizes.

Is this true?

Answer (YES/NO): YES